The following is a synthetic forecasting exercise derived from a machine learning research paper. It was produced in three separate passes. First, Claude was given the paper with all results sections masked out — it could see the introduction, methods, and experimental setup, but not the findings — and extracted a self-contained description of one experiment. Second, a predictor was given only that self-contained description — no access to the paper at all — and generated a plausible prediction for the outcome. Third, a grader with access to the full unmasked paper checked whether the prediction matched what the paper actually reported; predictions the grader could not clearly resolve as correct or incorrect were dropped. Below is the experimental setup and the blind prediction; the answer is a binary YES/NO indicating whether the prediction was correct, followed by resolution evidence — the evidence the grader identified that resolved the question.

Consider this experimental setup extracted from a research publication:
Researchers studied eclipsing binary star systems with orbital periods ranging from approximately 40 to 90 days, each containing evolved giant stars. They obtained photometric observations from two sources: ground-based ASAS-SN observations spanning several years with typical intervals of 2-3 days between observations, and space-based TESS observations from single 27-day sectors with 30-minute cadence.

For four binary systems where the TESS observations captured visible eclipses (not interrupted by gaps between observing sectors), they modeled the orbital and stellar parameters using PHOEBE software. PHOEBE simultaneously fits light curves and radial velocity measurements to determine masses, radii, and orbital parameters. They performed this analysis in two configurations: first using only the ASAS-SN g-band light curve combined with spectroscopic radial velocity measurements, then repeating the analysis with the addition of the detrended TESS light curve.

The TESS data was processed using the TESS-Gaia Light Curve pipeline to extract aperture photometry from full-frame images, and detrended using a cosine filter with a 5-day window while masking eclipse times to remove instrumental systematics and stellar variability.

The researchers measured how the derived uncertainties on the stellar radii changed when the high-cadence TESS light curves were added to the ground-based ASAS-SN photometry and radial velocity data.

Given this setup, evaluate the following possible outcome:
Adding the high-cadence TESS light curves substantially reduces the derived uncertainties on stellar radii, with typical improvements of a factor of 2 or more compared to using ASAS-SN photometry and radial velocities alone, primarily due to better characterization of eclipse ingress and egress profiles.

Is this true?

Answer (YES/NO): YES